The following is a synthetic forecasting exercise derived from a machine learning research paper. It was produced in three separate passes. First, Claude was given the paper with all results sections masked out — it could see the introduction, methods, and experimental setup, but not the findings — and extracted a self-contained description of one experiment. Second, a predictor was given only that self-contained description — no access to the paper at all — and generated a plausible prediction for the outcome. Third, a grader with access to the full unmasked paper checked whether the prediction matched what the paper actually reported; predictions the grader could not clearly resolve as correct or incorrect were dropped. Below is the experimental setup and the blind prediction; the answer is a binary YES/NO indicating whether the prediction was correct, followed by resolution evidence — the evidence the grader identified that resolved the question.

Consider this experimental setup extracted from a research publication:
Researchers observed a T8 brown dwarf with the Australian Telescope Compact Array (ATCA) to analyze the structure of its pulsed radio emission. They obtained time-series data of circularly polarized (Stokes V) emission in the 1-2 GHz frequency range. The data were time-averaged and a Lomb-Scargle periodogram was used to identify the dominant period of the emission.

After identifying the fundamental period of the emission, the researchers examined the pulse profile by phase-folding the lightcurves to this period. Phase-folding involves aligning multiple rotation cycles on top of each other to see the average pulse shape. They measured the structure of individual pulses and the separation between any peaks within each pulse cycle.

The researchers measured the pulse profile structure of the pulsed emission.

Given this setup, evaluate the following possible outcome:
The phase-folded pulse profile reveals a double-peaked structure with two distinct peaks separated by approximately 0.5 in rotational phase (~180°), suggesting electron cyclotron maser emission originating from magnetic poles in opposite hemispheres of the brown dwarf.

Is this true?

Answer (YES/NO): NO